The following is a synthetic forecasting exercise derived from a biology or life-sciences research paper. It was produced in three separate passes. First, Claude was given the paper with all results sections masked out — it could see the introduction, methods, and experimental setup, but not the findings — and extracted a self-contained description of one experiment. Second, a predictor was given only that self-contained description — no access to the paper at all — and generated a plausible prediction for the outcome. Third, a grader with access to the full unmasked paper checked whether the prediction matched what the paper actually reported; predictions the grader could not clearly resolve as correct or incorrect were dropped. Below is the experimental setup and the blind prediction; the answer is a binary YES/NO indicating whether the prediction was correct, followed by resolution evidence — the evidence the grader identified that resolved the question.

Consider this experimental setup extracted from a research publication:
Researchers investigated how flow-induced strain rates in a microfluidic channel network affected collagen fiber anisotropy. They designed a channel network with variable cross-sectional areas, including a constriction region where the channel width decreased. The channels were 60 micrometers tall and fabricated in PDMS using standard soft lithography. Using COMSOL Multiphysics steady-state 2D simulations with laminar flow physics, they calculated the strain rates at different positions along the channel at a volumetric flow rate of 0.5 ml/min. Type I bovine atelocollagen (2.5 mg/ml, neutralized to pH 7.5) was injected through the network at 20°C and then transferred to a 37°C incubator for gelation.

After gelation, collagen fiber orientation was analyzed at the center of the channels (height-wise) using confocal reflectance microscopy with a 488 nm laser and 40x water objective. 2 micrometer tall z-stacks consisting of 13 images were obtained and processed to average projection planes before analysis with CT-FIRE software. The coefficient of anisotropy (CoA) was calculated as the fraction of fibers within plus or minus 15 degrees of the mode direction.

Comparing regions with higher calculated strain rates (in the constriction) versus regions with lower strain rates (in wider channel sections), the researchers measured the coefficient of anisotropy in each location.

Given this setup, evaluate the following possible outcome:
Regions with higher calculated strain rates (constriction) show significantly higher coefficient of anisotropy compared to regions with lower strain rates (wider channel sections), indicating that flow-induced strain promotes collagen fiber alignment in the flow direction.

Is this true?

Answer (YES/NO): YES